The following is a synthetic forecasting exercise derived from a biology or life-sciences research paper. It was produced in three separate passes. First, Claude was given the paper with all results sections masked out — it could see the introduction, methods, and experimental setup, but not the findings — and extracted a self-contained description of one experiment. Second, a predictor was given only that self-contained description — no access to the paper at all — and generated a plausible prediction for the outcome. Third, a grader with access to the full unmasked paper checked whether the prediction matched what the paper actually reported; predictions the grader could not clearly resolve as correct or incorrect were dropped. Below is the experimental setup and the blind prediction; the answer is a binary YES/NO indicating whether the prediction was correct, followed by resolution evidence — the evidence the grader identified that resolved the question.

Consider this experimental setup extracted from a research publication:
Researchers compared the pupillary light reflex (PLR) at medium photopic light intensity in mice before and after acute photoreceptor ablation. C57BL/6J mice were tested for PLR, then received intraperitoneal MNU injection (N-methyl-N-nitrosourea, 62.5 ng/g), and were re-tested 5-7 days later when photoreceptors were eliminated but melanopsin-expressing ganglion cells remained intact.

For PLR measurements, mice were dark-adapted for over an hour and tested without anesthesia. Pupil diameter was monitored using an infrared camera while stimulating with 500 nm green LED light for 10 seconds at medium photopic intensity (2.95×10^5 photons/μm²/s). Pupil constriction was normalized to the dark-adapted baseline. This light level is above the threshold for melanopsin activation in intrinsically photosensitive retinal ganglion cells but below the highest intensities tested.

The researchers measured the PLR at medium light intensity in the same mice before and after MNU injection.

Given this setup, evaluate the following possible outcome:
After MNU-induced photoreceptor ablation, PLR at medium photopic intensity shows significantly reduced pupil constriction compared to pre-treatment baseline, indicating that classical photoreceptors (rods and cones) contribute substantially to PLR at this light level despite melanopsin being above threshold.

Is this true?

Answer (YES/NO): YES